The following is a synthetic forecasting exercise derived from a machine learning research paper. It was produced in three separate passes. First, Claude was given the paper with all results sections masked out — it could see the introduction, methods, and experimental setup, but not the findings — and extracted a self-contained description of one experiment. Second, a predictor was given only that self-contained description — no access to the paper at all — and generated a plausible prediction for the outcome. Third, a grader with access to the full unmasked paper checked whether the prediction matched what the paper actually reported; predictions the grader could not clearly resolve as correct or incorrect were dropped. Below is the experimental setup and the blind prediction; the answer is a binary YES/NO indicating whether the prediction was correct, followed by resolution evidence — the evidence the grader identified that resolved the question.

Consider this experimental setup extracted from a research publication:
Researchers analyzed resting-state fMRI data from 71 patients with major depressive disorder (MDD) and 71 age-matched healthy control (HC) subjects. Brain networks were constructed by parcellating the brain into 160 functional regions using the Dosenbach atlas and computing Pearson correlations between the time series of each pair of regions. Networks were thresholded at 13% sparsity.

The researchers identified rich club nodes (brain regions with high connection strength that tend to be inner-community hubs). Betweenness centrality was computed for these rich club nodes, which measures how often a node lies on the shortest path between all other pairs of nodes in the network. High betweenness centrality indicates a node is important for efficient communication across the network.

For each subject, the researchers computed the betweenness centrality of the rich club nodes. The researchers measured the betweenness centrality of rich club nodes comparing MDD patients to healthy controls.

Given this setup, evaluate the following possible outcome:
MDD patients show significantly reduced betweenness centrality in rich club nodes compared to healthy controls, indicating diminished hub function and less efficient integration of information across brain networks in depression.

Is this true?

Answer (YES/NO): YES